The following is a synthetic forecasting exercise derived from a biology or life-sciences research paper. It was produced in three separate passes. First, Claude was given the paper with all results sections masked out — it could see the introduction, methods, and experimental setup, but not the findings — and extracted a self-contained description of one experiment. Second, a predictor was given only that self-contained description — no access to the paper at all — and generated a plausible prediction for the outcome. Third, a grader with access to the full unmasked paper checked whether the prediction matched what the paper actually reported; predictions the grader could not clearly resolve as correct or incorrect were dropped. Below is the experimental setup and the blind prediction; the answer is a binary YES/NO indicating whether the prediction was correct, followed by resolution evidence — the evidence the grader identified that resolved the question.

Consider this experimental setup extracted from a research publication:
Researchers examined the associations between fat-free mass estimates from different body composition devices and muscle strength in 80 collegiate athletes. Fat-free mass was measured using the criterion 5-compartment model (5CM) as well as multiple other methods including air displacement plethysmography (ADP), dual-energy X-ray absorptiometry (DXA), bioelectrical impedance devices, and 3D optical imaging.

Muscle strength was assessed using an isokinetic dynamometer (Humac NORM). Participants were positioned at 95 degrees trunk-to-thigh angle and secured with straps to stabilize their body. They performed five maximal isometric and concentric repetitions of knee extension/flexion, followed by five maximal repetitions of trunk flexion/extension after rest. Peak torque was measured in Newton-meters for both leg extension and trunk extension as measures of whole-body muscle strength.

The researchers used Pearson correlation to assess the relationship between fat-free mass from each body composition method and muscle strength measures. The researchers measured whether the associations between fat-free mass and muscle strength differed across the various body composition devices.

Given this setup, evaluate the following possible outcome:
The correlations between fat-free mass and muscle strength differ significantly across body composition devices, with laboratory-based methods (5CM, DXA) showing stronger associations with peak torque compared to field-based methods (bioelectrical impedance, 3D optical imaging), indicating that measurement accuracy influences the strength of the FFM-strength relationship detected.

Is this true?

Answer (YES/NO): NO